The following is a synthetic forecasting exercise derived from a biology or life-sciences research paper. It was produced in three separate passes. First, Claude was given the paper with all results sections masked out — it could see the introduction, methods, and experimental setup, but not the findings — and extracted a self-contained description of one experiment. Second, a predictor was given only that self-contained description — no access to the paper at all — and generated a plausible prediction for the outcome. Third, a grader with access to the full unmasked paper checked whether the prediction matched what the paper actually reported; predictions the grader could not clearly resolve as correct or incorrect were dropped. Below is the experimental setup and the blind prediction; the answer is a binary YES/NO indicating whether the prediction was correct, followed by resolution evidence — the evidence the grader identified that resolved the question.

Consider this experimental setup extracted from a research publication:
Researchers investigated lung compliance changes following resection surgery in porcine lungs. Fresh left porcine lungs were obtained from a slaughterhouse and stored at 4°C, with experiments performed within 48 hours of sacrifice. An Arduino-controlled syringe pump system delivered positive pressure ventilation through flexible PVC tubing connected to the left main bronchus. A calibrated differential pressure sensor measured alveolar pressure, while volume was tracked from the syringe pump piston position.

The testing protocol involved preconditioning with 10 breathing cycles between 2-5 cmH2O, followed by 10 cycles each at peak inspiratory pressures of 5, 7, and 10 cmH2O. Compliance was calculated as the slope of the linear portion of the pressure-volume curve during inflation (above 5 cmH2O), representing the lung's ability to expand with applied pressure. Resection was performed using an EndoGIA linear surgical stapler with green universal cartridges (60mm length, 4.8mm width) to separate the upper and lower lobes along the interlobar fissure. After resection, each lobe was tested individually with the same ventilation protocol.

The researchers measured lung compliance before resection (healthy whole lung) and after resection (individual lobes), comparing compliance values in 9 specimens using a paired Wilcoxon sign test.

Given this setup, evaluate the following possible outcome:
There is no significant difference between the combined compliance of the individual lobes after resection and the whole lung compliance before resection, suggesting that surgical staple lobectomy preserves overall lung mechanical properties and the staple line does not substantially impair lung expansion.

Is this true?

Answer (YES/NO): NO